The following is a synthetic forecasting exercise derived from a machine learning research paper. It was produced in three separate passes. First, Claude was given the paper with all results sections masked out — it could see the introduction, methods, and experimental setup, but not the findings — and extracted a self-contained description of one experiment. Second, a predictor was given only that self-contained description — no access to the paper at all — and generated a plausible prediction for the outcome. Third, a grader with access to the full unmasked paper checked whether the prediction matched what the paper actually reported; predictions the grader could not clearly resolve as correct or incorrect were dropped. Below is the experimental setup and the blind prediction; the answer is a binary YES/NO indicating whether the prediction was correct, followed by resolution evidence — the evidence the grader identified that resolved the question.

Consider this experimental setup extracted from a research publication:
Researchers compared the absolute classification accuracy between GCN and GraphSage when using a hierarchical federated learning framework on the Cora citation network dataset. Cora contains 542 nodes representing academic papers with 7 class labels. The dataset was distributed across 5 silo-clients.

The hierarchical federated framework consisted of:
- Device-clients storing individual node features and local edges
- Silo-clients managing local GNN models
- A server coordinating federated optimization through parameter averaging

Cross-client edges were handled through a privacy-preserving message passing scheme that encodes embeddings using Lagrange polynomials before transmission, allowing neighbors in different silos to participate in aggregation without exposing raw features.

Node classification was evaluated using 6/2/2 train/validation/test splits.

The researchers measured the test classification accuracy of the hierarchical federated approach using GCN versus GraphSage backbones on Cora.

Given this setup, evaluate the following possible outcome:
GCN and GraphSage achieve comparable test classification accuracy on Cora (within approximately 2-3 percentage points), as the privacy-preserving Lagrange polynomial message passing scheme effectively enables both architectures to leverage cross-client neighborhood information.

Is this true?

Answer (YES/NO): YES